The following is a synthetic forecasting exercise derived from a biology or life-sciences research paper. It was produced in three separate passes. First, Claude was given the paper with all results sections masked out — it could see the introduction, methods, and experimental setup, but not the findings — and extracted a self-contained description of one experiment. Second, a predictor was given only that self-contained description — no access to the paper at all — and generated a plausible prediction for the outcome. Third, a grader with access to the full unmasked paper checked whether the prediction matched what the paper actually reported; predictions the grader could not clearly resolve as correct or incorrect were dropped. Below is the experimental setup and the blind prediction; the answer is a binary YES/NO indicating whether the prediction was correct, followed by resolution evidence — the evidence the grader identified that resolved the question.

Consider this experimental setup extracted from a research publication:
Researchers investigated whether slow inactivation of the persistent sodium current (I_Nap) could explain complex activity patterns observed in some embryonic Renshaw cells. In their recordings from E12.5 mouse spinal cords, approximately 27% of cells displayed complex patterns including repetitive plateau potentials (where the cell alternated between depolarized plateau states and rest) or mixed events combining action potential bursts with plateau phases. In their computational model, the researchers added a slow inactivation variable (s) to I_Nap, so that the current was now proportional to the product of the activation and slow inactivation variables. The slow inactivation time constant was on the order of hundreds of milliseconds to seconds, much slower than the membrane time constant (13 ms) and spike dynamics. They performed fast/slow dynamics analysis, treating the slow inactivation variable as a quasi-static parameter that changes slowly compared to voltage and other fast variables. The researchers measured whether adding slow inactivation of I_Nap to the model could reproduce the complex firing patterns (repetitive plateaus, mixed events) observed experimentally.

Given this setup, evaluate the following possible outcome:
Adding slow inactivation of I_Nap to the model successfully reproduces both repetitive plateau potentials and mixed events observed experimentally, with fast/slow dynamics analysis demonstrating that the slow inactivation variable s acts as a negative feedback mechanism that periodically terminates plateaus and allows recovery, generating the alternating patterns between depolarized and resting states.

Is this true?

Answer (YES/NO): YES